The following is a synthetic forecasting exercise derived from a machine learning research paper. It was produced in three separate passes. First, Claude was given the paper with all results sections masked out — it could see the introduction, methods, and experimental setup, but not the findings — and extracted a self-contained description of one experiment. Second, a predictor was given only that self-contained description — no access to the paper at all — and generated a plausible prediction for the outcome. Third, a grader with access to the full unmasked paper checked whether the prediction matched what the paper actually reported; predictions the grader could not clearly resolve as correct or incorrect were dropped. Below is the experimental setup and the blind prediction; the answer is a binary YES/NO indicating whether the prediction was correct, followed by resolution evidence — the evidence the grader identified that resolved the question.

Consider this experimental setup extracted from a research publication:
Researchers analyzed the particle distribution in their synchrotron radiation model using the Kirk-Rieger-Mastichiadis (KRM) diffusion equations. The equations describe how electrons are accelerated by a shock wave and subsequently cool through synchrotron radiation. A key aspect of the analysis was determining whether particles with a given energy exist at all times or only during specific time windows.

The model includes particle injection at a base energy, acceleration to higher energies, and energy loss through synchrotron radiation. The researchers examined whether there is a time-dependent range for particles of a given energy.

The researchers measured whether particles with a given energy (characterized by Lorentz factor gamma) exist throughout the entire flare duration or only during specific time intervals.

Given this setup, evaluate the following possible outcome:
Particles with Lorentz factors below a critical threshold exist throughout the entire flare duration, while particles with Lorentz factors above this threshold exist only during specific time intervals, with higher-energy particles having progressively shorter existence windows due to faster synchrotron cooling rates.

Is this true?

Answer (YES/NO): NO